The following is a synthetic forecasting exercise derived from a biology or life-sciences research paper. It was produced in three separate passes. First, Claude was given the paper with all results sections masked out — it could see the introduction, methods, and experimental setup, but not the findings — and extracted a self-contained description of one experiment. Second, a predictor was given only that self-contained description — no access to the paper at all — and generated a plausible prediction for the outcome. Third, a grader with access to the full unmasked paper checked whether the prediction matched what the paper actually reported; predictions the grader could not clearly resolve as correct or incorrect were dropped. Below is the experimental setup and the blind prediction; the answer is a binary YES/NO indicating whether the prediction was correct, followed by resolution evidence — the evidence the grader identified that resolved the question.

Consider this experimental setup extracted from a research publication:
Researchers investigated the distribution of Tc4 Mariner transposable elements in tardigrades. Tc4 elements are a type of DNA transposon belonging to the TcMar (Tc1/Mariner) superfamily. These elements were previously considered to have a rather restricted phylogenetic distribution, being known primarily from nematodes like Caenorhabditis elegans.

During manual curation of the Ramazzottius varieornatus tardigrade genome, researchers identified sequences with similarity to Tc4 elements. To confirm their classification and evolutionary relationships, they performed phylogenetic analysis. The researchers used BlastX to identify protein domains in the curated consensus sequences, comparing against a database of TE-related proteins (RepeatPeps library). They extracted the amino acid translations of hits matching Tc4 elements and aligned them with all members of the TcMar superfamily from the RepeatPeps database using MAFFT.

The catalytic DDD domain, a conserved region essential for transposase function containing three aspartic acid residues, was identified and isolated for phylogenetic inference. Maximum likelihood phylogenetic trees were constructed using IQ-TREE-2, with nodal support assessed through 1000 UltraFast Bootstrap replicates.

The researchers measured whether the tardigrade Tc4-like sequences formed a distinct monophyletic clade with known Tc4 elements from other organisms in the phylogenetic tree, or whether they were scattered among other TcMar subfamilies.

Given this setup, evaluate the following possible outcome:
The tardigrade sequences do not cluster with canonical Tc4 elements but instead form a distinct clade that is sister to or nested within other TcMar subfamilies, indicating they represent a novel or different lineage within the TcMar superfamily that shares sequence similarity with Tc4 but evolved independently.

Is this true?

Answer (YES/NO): NO